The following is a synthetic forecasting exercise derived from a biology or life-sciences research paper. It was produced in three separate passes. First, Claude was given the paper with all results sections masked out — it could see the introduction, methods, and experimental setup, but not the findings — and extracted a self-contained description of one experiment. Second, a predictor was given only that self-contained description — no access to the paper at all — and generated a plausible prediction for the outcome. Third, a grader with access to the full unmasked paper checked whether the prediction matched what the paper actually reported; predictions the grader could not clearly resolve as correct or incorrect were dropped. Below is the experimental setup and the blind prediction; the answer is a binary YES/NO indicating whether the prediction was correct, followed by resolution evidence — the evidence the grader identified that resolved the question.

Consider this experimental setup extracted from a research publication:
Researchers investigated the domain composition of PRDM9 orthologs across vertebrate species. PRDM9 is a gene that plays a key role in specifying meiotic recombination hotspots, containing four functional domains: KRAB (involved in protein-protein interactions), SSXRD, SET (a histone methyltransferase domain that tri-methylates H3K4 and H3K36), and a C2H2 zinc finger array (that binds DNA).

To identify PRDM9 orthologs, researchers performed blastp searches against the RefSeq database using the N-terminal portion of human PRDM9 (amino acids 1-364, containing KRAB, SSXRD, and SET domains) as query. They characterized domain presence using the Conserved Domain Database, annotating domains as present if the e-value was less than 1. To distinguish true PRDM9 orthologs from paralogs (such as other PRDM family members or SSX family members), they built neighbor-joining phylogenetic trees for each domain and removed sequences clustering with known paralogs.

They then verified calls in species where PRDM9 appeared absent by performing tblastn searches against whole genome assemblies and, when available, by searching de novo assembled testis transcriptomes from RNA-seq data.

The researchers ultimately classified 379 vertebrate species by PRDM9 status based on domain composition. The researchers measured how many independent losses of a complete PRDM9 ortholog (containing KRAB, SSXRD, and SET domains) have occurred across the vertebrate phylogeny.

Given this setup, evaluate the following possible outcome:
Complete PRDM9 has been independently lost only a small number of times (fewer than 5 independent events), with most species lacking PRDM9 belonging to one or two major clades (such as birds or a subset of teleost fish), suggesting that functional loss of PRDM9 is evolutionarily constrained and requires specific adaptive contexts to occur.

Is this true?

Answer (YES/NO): NO